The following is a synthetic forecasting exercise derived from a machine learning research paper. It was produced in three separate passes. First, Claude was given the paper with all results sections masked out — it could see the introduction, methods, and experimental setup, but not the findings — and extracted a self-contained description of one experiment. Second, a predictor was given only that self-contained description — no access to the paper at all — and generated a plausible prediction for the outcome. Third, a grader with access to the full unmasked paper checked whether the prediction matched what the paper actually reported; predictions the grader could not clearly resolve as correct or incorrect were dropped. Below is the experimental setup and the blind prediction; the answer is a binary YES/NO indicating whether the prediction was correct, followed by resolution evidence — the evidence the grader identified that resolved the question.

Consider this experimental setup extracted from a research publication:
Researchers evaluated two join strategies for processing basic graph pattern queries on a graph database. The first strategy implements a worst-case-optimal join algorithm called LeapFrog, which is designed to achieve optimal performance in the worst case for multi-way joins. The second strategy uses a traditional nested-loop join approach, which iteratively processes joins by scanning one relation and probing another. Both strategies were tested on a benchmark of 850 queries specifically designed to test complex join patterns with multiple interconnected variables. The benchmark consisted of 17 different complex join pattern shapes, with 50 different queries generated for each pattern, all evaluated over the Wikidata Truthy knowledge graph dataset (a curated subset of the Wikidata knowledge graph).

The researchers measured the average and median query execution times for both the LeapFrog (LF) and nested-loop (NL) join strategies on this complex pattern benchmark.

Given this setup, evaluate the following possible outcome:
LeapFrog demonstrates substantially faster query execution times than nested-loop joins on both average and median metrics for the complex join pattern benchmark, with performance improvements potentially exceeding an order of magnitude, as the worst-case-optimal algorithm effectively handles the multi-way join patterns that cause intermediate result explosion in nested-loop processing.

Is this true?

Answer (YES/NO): NO